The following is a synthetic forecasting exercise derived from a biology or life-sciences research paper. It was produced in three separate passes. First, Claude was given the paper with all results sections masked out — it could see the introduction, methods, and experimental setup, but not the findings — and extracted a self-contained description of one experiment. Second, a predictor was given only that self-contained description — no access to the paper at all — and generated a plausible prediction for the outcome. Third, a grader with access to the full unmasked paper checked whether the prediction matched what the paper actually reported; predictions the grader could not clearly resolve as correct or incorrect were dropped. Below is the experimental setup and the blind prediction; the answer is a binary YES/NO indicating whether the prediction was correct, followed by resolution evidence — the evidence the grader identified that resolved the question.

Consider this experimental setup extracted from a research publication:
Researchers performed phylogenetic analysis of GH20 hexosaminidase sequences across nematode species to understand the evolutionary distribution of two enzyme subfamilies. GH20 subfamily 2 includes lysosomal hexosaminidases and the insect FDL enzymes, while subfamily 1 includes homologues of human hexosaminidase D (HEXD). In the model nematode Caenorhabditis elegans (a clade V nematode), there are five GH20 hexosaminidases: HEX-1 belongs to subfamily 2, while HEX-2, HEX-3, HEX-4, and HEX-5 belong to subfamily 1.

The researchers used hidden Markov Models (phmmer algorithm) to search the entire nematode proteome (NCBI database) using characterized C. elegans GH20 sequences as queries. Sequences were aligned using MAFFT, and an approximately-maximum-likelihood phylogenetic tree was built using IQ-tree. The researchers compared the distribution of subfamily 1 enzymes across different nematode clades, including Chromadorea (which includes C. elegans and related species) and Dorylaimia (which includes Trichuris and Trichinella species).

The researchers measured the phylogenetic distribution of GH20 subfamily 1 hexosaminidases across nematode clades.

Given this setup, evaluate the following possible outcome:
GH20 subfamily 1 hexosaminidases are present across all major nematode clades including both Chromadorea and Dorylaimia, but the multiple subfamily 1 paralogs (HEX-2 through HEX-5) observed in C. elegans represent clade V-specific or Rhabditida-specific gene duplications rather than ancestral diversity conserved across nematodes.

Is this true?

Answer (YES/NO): NO